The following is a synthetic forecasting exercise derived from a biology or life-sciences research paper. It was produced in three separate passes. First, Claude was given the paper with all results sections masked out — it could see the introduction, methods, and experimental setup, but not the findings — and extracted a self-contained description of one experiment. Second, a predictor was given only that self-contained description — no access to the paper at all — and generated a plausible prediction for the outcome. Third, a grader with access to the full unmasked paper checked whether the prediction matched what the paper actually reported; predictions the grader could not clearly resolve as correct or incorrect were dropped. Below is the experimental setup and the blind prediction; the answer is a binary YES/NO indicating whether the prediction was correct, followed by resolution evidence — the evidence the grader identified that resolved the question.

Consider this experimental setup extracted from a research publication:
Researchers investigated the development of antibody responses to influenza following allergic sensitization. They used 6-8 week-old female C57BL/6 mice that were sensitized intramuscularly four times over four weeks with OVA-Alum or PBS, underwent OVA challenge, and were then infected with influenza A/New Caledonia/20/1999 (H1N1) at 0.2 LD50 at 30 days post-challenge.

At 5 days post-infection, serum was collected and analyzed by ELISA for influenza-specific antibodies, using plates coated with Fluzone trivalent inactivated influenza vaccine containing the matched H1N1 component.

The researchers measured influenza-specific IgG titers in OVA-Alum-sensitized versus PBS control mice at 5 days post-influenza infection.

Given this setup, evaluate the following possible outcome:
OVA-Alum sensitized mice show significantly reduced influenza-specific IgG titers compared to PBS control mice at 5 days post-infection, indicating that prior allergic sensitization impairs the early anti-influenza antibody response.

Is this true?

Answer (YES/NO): NO